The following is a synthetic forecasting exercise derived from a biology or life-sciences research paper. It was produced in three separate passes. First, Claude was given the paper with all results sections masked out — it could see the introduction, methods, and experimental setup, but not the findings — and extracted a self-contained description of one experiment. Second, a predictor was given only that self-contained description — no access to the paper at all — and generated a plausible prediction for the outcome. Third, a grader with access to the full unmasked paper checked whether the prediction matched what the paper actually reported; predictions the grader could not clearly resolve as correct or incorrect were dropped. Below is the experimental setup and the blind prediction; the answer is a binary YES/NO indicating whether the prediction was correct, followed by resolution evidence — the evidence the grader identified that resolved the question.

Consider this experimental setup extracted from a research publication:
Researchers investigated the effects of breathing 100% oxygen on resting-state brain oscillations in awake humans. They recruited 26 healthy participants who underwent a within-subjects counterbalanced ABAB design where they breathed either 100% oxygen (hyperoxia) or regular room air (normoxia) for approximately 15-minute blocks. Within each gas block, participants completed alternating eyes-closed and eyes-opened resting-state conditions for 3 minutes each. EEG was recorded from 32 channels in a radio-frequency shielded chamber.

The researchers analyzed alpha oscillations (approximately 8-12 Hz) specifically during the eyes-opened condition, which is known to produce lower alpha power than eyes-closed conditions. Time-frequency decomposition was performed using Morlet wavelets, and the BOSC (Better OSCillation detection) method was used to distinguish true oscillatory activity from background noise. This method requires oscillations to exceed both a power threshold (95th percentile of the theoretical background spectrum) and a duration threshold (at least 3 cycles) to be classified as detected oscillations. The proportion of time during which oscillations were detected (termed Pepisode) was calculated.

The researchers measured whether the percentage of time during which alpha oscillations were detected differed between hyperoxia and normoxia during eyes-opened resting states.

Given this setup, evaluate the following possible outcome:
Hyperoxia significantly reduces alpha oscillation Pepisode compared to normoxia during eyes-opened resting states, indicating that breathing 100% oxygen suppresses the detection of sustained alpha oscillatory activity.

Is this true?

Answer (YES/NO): YES